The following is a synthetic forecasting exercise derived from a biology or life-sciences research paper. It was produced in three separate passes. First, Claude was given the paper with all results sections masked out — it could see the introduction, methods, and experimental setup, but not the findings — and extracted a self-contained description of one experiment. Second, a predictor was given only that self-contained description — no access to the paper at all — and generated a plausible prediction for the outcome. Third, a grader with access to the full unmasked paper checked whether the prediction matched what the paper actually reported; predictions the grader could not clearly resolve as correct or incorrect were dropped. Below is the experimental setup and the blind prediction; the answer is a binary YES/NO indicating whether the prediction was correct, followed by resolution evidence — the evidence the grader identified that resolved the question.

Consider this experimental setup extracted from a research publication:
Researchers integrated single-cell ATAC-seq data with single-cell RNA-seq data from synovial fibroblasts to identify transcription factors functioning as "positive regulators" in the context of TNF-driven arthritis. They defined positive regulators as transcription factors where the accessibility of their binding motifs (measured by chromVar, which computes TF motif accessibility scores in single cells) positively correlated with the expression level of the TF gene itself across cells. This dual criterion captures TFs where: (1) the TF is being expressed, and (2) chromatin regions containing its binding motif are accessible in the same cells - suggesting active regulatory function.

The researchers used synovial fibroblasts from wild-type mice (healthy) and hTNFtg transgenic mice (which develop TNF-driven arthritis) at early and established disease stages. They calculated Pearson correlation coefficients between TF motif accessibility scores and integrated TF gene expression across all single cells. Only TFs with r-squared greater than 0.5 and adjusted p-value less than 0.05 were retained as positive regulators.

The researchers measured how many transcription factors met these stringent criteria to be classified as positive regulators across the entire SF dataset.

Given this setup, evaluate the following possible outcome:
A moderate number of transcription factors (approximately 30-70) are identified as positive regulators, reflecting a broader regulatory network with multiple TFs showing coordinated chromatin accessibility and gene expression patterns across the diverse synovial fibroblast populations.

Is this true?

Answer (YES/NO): YES